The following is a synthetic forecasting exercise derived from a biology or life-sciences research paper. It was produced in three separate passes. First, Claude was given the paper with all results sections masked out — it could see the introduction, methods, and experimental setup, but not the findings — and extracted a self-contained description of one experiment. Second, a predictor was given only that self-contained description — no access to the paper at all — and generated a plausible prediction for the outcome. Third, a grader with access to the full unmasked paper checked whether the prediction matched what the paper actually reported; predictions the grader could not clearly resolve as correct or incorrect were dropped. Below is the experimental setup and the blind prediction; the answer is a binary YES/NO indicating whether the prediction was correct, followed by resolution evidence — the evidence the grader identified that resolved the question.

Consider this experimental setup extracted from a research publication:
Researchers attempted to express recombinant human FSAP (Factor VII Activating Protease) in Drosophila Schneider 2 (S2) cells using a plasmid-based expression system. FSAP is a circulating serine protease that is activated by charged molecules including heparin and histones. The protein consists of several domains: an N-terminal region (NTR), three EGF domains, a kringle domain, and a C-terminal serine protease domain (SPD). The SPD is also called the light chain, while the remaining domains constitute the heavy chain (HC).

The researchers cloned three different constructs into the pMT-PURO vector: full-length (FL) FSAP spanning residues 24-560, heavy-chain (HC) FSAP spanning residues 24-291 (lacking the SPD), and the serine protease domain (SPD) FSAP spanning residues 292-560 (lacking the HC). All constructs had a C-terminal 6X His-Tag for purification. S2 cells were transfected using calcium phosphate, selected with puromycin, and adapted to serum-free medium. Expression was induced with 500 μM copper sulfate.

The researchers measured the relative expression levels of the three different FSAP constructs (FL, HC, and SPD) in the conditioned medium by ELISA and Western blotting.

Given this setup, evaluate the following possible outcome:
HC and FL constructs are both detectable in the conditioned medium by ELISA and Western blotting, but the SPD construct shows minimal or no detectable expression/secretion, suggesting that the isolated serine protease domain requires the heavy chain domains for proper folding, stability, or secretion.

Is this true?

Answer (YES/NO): NO